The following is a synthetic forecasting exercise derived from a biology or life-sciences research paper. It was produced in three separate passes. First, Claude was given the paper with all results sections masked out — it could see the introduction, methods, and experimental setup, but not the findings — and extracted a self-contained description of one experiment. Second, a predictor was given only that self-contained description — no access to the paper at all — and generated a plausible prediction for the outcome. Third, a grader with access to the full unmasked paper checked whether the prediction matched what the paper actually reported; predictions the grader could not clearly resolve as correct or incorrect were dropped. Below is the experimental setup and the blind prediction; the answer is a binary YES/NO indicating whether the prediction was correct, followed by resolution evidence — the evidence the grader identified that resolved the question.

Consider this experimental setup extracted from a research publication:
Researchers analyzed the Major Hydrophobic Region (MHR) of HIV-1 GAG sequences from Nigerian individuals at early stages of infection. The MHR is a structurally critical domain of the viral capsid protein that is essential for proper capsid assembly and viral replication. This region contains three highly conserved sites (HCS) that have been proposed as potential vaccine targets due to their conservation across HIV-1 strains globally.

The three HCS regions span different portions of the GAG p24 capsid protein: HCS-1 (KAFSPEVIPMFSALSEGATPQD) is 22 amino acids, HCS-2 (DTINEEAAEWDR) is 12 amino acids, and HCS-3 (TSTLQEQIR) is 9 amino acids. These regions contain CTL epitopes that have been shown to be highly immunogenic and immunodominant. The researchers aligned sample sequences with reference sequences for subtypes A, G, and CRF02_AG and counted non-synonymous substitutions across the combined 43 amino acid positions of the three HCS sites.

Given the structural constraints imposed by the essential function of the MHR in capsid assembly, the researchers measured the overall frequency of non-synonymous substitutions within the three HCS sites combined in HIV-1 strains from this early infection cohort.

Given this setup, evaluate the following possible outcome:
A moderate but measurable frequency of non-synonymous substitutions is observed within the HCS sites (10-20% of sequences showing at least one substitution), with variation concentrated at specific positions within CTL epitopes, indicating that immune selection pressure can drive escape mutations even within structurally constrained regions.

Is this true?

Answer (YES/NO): NO